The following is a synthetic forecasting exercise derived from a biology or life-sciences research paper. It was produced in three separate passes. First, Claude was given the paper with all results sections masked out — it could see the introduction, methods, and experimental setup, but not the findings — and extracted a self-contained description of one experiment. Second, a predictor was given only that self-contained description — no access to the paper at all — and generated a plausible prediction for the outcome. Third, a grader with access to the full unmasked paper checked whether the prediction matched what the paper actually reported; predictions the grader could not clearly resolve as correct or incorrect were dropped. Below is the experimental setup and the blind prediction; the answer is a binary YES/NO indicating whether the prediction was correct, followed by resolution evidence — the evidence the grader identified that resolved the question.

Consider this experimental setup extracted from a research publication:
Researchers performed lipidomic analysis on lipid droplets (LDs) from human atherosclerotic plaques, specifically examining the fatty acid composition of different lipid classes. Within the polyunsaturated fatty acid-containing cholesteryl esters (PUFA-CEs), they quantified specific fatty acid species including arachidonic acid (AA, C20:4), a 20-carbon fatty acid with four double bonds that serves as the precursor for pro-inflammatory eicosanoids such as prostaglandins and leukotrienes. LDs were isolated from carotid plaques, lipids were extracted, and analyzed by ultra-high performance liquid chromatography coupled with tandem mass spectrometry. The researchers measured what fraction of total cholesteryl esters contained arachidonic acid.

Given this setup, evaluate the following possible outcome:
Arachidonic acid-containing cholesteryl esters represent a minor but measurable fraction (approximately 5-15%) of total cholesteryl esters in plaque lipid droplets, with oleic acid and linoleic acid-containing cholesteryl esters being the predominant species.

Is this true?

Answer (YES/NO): NO